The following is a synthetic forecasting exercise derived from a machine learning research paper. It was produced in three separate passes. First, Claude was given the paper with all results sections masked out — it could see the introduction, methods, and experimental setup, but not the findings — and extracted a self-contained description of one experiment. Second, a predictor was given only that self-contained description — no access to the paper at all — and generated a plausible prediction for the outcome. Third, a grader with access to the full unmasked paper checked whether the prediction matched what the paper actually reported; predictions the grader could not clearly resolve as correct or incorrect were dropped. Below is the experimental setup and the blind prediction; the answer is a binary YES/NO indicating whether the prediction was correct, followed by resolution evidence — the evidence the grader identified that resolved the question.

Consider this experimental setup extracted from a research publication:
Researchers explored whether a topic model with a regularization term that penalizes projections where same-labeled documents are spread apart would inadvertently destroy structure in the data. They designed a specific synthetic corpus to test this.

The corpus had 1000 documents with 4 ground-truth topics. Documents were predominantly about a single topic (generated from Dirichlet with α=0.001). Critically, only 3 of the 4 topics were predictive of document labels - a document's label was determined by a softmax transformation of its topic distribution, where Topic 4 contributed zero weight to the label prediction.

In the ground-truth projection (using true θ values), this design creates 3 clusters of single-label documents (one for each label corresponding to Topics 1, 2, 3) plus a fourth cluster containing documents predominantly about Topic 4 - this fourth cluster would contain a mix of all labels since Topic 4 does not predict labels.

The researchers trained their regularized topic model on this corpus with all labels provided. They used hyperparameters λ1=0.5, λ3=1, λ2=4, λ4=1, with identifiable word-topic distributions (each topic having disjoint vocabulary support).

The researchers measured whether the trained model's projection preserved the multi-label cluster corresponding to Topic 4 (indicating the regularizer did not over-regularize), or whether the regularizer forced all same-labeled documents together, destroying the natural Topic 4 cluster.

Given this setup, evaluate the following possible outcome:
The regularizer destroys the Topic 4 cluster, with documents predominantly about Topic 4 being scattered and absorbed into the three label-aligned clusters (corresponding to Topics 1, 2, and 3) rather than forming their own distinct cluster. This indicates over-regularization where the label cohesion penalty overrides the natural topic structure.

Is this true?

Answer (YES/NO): NO